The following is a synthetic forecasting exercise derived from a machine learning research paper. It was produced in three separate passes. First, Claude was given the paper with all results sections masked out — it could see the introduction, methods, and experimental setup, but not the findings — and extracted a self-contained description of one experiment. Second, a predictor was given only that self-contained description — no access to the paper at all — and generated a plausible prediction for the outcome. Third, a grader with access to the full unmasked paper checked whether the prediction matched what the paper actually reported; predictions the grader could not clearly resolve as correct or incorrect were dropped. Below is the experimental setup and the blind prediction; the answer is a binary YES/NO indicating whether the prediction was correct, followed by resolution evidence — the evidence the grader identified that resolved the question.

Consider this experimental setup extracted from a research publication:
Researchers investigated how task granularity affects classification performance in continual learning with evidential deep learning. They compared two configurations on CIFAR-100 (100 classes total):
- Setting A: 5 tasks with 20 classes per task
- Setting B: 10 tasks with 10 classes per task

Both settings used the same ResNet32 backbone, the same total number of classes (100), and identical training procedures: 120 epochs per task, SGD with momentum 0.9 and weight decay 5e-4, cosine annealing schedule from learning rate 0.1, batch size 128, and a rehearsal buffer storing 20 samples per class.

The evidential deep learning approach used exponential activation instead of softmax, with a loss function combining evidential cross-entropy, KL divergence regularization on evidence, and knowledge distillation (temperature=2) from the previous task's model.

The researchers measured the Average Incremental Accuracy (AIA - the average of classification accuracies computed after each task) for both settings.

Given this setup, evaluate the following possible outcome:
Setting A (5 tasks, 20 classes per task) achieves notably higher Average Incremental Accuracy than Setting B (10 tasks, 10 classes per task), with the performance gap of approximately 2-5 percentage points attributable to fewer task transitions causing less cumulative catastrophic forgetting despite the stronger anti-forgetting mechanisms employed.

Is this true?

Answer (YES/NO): YES